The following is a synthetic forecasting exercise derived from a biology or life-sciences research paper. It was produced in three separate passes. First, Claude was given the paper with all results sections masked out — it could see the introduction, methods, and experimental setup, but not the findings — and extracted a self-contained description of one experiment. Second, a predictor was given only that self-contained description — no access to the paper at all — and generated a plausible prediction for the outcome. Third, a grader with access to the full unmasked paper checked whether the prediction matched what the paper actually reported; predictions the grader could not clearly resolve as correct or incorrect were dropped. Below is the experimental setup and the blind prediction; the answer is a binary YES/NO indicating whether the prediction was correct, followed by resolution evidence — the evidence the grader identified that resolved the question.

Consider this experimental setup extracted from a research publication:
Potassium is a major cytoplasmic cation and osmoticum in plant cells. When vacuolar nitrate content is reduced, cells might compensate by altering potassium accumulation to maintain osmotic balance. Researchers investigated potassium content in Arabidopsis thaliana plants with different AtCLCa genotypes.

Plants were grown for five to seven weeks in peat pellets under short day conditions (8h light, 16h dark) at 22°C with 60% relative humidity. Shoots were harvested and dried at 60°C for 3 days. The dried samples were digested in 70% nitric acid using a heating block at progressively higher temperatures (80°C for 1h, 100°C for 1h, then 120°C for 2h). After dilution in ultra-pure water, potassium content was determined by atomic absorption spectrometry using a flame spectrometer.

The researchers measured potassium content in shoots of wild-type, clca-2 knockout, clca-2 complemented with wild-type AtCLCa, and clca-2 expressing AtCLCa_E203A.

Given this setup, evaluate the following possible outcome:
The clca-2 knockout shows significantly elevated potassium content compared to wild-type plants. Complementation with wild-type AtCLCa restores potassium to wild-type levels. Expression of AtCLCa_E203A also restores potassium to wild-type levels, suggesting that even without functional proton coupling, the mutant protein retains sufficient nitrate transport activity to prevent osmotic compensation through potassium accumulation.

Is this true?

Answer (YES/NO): NO